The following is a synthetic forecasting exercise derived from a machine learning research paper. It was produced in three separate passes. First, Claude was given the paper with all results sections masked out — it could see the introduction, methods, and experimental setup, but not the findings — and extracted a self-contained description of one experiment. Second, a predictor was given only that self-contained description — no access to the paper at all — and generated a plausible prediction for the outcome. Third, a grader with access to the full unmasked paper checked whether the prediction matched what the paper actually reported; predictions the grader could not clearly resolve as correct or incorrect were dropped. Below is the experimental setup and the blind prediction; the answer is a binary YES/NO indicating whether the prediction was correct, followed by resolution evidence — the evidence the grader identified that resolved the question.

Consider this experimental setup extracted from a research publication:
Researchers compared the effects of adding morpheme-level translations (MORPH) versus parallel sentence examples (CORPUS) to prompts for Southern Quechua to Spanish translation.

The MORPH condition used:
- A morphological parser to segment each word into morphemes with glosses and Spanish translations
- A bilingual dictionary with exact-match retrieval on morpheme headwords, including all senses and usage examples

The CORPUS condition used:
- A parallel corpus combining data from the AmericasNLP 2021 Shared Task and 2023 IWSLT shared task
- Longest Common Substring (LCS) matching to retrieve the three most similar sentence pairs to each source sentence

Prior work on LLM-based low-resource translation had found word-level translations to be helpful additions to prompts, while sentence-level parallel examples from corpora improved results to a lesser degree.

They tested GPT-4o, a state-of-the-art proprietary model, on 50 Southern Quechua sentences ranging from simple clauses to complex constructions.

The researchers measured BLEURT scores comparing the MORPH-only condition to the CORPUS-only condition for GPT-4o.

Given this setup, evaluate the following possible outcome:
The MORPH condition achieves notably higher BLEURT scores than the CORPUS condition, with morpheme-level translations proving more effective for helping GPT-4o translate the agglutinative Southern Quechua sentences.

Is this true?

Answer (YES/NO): NO